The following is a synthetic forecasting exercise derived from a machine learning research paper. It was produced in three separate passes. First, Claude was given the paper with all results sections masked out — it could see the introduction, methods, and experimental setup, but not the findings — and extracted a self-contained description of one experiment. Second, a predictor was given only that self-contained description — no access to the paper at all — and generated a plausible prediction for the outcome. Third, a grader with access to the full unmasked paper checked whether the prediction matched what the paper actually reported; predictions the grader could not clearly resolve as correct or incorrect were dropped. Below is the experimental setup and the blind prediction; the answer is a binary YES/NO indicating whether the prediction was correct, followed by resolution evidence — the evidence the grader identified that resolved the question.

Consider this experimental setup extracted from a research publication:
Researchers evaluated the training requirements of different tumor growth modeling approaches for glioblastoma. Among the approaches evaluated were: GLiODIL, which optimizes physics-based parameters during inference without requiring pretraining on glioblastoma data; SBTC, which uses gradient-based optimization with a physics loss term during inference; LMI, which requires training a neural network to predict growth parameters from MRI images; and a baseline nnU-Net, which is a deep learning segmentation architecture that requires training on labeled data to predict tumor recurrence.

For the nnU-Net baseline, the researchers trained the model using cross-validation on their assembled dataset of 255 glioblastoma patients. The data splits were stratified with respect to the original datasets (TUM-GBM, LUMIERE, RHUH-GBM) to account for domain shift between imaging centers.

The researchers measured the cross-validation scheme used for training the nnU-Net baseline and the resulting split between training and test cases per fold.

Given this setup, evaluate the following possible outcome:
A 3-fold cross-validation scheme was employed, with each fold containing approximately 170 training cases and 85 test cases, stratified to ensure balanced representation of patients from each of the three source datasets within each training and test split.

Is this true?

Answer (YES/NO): YES